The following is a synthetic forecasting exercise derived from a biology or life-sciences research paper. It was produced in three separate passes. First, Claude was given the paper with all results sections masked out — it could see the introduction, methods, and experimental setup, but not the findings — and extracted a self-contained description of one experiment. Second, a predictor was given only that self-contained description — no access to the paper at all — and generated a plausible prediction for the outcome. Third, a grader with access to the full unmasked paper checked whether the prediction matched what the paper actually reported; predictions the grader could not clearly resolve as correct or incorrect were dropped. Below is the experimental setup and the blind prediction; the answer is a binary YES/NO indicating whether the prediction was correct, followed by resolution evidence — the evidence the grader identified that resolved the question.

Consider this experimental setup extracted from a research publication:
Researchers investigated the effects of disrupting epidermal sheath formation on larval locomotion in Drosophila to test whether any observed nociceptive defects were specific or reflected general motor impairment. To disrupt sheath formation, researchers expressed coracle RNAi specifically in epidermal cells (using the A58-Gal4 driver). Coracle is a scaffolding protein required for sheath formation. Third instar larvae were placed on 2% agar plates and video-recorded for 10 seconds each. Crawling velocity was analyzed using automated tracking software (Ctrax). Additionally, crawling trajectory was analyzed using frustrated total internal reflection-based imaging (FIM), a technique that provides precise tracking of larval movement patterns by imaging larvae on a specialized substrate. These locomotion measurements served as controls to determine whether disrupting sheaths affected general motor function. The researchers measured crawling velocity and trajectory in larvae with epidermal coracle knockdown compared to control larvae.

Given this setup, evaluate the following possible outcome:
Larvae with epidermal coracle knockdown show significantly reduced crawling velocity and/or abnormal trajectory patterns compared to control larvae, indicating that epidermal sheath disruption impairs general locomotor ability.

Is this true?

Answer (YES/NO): NO